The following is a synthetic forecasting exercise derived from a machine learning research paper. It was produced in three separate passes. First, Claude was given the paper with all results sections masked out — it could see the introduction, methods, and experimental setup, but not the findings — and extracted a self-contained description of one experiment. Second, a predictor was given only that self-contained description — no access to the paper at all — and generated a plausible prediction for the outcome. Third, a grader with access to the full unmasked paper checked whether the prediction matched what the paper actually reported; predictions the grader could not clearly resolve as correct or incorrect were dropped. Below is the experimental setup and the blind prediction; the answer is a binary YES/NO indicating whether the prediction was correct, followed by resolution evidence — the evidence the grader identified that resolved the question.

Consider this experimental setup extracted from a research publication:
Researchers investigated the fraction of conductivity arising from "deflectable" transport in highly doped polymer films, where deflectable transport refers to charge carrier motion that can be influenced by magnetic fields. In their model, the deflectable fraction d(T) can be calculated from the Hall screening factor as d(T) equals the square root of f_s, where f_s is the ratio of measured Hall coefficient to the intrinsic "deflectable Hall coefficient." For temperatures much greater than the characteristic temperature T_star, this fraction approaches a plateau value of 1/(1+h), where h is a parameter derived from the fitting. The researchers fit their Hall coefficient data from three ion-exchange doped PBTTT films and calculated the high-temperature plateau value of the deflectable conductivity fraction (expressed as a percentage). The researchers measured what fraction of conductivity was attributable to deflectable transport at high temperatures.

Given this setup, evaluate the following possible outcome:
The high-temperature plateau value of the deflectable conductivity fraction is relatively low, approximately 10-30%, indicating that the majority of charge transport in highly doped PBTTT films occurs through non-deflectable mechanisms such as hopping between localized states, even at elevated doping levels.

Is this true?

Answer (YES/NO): YES